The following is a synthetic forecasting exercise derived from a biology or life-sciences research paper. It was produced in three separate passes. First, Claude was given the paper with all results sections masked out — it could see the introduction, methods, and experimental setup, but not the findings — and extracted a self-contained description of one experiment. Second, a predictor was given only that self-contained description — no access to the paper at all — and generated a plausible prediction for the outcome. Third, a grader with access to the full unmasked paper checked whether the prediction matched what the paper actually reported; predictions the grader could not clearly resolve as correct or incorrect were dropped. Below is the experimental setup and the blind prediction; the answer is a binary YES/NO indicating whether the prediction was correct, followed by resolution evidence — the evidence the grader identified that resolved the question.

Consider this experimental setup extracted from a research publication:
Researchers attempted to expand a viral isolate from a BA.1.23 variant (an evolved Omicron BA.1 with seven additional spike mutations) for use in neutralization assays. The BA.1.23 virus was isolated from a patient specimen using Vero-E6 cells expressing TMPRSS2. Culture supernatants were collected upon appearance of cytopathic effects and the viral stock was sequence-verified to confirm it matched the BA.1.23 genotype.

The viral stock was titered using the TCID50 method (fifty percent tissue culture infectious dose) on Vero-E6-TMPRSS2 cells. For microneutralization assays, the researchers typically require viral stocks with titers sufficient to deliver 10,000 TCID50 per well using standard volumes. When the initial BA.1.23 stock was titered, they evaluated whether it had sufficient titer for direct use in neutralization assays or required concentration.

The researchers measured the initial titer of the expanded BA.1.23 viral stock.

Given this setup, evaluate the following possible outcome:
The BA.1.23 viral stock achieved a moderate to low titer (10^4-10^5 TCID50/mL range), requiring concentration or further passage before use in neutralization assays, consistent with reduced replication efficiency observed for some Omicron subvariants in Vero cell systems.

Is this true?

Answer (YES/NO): NO